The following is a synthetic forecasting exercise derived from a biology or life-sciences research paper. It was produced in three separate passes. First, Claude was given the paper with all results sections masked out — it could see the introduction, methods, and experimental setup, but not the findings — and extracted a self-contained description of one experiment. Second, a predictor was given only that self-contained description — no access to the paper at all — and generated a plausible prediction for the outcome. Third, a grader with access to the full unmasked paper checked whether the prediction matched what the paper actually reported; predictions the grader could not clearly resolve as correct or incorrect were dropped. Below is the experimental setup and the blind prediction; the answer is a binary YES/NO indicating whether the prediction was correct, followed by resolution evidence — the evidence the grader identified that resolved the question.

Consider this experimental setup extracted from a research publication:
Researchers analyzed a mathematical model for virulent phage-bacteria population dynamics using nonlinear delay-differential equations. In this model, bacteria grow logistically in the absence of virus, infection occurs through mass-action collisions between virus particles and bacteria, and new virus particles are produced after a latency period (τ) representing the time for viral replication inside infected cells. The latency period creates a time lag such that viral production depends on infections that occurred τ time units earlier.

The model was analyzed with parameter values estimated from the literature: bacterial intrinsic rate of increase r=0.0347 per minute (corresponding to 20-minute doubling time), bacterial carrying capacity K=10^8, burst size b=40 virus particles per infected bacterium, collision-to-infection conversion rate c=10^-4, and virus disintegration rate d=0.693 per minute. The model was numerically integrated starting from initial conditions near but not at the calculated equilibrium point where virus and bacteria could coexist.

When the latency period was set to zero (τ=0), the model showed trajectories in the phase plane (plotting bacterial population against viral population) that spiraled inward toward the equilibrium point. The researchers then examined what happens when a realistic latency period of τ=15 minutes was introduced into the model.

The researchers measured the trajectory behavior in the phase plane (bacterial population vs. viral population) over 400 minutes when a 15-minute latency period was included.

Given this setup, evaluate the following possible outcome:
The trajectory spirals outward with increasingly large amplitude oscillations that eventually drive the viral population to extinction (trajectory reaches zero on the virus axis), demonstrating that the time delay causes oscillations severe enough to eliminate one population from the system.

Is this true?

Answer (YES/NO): YES